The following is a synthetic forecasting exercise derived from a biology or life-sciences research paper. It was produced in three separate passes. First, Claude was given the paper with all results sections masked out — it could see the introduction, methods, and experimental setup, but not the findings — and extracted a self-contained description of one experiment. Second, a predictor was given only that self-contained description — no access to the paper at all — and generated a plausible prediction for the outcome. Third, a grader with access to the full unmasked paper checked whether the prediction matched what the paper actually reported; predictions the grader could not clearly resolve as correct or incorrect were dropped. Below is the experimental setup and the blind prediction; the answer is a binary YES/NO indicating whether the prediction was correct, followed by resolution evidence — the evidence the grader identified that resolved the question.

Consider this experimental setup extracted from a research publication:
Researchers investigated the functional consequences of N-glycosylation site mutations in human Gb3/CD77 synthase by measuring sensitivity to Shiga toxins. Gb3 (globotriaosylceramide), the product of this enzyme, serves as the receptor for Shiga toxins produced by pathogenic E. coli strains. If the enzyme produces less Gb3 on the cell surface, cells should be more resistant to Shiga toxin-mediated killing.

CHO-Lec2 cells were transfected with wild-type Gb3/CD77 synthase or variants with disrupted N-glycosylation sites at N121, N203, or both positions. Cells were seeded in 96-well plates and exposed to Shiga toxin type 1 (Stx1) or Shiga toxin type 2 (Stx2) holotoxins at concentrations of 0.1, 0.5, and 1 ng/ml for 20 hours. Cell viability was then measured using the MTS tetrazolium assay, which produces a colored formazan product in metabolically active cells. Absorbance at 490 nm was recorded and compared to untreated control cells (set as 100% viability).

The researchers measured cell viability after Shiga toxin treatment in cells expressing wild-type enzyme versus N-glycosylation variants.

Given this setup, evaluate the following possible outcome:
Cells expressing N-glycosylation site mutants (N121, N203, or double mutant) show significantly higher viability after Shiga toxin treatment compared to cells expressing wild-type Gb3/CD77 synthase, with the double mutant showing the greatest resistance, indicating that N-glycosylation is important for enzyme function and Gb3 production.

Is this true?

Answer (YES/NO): NO